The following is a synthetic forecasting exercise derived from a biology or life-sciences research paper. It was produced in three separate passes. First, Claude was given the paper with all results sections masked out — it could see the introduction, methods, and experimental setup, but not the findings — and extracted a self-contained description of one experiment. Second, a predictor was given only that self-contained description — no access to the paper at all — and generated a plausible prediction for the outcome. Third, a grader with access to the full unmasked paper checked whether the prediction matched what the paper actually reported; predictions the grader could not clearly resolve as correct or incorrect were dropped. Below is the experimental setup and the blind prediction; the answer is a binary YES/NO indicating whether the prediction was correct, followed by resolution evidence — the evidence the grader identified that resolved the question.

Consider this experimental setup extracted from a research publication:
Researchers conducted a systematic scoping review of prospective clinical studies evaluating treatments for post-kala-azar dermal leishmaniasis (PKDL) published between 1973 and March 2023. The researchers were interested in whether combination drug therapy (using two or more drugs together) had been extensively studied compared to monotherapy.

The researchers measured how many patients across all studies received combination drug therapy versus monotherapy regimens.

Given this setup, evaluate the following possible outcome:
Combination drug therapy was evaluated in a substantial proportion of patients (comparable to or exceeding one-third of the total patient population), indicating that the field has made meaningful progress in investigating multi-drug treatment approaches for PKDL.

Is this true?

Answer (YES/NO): NO